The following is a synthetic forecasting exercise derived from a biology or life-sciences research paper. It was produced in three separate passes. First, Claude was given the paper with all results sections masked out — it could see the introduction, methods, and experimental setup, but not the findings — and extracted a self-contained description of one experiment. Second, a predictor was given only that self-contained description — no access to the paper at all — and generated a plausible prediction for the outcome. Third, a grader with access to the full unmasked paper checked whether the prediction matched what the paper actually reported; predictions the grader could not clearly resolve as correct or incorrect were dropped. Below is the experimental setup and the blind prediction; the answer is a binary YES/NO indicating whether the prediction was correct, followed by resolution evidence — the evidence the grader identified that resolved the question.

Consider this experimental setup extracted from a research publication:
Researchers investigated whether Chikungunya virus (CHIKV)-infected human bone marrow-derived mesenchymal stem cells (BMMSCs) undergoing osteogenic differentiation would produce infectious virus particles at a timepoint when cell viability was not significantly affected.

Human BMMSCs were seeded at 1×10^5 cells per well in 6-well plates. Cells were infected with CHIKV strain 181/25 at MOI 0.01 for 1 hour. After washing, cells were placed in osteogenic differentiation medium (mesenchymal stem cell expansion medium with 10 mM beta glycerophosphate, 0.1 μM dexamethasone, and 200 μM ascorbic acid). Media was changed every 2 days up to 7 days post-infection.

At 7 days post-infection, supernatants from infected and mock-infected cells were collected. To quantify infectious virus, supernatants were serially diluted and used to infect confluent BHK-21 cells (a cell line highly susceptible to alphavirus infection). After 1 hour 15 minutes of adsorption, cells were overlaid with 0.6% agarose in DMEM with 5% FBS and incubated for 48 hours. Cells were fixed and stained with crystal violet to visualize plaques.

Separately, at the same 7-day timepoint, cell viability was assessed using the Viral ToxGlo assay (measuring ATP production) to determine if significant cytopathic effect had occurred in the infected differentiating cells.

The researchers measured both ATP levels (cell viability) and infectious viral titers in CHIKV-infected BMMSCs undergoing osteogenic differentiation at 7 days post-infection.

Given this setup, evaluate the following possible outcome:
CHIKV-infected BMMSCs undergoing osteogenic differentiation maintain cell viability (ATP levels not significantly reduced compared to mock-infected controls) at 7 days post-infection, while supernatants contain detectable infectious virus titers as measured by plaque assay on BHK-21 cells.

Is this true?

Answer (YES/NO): YES